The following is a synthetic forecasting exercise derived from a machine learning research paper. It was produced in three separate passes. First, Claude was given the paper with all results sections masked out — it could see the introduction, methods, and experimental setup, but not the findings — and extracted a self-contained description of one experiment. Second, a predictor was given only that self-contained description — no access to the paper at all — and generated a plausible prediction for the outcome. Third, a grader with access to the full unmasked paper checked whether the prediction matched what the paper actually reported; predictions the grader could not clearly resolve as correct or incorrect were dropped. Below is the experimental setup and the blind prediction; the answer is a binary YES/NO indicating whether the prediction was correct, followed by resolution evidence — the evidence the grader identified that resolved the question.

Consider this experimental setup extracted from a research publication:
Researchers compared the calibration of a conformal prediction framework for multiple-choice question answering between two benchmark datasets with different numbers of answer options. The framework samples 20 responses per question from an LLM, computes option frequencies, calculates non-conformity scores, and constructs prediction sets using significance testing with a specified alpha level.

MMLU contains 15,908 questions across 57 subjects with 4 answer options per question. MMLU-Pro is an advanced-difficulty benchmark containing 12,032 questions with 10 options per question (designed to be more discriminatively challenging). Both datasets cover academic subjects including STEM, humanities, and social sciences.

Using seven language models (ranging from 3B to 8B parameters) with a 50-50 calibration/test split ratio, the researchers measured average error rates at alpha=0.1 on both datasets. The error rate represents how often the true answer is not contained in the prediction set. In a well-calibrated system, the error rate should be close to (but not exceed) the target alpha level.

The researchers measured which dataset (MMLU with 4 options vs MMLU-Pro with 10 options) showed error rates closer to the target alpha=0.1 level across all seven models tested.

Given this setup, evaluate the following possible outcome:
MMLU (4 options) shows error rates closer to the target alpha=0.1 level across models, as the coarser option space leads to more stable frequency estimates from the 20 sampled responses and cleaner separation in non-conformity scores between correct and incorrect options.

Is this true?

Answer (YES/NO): NO